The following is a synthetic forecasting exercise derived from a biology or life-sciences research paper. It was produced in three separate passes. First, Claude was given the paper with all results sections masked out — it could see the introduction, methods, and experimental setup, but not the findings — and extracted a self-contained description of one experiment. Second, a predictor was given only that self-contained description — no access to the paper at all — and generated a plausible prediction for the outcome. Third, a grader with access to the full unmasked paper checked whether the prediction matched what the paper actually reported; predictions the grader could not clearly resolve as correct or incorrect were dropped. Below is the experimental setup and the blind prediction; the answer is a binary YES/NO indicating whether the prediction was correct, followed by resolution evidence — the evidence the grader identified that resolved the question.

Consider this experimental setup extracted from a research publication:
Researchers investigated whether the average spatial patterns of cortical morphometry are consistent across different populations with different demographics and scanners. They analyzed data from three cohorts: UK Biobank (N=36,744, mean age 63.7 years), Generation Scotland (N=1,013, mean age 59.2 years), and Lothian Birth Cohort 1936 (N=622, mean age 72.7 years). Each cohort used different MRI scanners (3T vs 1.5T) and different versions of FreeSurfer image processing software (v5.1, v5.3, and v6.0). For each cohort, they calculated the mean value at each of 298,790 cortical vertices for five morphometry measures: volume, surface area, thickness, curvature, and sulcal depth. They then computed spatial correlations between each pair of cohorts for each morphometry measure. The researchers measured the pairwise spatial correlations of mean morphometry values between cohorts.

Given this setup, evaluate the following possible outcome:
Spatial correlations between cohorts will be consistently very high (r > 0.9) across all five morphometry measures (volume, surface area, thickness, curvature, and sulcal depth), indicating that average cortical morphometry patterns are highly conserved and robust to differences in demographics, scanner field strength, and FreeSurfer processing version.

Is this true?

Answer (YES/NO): NO